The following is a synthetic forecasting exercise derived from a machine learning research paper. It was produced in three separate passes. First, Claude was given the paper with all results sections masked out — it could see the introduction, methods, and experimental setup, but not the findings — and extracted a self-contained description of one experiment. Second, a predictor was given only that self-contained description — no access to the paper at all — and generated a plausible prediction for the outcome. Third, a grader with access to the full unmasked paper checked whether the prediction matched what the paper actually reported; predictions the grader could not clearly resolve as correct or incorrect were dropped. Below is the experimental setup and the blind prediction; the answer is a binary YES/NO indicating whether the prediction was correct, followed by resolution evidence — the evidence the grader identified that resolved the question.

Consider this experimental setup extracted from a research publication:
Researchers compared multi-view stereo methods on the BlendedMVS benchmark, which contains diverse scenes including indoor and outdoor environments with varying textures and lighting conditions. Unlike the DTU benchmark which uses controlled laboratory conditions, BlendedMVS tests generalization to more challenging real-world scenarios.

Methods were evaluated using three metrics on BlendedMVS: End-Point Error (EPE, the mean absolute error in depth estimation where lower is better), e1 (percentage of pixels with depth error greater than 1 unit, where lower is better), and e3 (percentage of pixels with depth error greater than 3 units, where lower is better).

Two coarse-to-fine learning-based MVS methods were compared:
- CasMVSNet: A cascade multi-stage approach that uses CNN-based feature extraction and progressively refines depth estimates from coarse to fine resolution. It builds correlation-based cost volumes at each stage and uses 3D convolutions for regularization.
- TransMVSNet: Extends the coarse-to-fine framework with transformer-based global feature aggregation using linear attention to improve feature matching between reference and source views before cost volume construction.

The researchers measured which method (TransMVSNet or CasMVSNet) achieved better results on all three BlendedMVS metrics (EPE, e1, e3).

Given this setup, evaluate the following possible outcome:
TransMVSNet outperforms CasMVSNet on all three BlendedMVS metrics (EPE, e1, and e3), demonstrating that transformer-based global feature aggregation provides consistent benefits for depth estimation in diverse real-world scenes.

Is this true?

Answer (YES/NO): YES